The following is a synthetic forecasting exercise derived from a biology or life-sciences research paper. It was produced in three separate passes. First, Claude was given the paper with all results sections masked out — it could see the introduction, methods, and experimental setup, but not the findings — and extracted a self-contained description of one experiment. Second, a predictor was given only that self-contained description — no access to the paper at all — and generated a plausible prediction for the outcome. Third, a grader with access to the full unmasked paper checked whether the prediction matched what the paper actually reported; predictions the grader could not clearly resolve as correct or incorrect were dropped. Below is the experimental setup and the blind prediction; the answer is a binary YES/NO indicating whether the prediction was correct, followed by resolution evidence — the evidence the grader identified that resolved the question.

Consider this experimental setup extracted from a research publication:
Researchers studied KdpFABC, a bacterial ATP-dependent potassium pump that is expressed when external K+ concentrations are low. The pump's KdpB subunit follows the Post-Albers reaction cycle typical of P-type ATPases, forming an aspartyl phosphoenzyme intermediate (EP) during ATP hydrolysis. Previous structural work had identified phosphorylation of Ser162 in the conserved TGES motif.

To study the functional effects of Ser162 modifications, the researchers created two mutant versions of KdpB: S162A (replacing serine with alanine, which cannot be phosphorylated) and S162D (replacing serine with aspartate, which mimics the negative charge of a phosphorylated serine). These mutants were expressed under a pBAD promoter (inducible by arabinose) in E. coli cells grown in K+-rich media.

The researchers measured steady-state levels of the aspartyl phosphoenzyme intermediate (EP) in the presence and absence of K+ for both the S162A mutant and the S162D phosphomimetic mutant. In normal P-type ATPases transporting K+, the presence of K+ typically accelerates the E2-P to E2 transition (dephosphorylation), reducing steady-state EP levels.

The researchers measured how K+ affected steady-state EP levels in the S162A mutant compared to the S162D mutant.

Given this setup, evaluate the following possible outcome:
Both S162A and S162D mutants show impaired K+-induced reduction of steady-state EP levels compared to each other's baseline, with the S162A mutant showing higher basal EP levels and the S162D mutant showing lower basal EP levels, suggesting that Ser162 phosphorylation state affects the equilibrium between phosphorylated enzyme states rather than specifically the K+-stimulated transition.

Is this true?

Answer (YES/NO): NO